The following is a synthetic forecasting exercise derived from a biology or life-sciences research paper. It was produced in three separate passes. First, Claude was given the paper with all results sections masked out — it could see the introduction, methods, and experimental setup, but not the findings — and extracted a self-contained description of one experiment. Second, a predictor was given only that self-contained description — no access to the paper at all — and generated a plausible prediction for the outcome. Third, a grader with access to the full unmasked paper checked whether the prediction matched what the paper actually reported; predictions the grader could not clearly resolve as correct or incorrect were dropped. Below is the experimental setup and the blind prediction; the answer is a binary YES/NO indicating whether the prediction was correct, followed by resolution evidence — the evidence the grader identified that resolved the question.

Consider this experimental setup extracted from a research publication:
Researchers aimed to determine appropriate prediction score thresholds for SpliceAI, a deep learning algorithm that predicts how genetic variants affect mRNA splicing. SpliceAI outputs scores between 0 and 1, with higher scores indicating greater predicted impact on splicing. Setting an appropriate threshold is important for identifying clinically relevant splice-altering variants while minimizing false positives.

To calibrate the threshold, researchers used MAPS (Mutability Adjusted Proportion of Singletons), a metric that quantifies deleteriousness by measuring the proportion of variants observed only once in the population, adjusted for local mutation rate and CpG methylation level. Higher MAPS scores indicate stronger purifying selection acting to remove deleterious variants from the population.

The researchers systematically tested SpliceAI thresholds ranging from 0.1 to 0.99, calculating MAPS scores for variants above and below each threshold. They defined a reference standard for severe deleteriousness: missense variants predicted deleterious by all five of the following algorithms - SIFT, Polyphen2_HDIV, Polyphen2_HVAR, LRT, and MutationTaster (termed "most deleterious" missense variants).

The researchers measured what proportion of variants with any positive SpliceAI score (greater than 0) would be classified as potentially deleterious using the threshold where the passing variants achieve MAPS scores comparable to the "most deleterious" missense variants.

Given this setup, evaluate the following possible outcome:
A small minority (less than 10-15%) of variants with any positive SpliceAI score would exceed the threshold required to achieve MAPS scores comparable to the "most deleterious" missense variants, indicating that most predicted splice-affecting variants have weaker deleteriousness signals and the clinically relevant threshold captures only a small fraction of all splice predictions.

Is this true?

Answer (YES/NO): YES